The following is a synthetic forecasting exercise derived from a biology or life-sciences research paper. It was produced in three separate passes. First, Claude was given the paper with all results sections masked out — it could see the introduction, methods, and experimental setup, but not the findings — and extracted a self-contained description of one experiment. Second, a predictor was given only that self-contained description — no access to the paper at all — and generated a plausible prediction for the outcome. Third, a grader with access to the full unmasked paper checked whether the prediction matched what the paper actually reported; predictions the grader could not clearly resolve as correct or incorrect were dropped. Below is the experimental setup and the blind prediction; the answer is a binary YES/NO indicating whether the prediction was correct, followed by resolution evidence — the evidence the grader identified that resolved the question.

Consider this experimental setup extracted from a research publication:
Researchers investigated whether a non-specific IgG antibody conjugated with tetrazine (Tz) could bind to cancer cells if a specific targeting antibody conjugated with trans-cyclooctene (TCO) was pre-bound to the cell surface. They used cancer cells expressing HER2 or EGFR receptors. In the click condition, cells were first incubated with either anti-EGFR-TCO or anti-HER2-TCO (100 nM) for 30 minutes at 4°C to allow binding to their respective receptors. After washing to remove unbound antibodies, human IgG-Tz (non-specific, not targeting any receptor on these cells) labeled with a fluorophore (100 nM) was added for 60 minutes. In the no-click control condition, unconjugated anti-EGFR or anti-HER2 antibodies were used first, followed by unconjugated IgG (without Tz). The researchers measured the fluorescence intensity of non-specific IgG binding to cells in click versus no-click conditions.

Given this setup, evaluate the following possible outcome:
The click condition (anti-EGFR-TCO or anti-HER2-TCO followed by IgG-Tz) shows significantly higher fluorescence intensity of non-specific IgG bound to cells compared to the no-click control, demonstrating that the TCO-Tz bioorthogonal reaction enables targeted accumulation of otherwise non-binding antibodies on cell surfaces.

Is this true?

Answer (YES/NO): YES